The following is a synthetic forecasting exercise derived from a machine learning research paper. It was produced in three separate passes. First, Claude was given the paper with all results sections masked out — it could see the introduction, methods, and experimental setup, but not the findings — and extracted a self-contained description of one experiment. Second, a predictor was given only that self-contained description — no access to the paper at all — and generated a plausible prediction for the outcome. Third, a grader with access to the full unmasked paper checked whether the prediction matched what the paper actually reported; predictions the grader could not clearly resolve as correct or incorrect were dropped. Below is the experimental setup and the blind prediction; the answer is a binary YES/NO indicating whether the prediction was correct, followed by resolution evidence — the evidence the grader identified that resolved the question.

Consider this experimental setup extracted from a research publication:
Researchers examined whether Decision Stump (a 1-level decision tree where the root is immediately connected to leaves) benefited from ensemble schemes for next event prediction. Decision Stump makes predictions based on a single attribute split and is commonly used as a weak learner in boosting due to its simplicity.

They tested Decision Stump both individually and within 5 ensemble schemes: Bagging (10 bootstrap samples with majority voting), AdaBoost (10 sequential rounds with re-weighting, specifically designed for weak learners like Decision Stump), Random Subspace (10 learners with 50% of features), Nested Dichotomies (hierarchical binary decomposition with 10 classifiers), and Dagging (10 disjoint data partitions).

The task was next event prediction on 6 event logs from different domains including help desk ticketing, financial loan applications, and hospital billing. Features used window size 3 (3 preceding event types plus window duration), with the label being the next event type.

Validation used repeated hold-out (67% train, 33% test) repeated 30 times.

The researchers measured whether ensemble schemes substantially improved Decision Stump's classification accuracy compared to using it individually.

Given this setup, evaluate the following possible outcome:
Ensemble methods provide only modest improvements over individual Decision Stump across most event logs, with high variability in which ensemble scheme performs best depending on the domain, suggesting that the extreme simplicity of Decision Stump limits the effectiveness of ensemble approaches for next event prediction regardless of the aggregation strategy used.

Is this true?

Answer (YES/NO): NO